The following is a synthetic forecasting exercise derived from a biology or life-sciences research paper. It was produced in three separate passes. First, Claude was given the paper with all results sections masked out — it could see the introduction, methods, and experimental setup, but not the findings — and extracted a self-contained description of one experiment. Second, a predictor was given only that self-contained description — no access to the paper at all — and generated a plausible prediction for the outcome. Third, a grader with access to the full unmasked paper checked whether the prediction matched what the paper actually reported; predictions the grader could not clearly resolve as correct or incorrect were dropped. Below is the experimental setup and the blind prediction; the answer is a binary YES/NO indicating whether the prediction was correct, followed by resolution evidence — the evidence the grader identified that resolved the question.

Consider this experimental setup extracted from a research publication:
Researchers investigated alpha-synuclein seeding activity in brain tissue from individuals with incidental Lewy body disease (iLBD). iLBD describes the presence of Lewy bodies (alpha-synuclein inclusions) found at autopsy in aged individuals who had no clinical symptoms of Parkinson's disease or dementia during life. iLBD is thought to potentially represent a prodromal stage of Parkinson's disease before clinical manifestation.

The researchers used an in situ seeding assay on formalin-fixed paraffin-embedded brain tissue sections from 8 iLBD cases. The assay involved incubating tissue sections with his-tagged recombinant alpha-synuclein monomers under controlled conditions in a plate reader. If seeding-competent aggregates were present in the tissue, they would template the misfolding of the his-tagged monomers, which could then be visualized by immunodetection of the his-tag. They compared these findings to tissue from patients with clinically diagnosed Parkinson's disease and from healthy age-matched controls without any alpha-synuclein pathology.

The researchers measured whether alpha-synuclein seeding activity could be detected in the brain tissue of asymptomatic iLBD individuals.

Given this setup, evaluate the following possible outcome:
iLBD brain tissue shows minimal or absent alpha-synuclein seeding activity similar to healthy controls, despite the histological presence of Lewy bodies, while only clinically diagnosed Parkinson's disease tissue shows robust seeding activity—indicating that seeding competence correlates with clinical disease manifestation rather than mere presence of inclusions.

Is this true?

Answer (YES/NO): NO